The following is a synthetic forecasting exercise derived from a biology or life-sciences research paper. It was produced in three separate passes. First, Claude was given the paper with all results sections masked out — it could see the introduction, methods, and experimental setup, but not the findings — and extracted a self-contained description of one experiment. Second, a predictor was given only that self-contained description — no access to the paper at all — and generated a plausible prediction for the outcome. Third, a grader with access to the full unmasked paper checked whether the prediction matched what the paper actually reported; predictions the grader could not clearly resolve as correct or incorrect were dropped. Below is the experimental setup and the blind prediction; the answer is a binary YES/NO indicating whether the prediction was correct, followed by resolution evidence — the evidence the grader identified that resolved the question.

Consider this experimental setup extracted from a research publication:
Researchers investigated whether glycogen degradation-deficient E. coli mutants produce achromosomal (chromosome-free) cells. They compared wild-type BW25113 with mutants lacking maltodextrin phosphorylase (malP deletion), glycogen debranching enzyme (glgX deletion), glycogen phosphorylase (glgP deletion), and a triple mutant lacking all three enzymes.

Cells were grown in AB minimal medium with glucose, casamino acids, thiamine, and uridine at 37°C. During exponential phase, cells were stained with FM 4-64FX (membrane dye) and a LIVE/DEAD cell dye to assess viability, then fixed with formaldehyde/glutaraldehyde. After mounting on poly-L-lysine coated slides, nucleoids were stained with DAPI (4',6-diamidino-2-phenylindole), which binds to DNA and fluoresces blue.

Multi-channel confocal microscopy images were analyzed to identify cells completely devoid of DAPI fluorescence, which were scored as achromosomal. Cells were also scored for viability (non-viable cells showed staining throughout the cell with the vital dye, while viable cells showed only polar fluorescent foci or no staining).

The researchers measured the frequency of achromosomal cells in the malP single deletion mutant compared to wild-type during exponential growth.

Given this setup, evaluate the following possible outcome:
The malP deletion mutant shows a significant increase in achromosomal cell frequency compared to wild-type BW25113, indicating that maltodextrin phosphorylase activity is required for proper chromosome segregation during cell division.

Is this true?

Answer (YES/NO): NO